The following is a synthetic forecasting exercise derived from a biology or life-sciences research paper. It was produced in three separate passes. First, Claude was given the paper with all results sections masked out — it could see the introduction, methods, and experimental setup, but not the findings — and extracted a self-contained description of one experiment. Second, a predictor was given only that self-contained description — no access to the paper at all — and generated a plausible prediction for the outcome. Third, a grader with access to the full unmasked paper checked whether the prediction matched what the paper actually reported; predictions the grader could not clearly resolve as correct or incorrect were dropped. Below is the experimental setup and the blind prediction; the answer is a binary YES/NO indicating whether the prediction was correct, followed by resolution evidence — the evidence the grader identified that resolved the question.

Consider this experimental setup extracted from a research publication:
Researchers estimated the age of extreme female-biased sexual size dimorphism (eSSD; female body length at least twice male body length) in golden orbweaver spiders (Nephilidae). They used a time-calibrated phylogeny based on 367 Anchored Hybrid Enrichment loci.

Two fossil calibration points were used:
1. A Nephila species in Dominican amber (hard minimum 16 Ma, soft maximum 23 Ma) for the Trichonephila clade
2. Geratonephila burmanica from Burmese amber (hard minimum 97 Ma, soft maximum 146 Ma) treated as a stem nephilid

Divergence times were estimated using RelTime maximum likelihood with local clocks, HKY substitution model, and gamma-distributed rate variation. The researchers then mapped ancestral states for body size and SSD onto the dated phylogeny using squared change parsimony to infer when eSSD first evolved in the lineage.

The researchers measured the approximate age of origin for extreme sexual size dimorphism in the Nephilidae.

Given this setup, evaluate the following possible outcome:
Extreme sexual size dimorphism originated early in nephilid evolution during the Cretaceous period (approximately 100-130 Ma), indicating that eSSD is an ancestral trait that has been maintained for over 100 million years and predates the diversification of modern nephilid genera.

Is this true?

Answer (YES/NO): YES